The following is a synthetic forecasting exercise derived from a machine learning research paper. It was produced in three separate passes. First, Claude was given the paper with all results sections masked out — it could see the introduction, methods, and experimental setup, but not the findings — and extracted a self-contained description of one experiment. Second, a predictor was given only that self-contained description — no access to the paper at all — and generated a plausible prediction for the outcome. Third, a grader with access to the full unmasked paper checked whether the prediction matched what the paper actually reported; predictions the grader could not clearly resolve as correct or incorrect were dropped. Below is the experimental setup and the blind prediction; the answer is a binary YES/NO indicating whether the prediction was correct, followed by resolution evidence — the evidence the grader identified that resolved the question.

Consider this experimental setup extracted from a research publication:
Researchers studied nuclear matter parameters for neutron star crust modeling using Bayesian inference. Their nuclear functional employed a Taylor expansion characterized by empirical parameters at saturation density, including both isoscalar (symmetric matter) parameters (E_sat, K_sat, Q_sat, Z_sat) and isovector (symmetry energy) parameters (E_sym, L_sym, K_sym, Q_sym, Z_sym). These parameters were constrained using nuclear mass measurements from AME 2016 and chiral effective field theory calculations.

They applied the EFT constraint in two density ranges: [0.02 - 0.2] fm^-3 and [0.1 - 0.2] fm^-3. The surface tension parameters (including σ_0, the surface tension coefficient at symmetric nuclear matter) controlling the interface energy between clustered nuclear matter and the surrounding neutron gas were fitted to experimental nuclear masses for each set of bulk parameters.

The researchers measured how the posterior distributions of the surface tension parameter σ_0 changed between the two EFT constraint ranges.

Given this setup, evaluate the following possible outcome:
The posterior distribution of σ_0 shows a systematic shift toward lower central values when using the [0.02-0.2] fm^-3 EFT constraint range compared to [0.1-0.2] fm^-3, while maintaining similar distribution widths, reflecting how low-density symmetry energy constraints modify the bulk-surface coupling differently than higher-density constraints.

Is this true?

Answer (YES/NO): NO